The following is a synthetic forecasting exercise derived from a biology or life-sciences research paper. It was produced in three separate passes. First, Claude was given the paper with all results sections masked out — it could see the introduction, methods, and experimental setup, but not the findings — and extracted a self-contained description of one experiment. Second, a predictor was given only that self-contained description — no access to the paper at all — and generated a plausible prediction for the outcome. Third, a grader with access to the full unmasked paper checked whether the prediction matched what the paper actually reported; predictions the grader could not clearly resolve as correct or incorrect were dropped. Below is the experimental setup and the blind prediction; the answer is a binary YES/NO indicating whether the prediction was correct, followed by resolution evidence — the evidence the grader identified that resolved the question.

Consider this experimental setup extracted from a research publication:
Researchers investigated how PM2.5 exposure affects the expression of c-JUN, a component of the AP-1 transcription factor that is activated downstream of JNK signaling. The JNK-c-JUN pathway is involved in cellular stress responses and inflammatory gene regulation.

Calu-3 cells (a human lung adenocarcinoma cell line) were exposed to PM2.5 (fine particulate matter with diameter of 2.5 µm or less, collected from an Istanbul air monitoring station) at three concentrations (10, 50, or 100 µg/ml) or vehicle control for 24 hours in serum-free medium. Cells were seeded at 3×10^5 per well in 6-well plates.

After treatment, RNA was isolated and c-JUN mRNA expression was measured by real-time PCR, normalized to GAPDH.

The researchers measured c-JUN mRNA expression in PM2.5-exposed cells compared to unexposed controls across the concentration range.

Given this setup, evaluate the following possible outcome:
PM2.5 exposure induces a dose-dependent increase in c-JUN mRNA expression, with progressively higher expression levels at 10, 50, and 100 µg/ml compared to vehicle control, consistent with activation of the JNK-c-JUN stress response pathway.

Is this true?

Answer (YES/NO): NO